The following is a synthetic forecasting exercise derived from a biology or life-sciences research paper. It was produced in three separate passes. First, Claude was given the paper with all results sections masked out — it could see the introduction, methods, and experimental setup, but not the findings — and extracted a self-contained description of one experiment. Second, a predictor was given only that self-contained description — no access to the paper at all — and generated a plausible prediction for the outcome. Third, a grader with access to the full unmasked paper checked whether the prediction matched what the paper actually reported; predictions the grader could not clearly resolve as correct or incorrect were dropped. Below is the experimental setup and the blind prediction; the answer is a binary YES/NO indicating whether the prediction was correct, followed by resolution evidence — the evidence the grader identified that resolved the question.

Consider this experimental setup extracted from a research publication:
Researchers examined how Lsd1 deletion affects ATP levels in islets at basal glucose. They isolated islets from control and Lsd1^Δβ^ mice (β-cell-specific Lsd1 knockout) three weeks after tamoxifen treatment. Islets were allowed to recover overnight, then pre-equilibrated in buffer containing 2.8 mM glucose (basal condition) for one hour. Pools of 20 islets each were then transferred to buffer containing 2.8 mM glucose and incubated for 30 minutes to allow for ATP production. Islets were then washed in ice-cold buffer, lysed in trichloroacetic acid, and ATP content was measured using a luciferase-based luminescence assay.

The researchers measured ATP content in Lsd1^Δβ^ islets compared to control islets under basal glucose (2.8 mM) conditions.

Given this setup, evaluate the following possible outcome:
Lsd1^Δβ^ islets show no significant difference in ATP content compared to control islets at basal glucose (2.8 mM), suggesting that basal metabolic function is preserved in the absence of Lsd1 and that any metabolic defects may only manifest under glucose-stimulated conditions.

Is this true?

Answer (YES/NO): NO